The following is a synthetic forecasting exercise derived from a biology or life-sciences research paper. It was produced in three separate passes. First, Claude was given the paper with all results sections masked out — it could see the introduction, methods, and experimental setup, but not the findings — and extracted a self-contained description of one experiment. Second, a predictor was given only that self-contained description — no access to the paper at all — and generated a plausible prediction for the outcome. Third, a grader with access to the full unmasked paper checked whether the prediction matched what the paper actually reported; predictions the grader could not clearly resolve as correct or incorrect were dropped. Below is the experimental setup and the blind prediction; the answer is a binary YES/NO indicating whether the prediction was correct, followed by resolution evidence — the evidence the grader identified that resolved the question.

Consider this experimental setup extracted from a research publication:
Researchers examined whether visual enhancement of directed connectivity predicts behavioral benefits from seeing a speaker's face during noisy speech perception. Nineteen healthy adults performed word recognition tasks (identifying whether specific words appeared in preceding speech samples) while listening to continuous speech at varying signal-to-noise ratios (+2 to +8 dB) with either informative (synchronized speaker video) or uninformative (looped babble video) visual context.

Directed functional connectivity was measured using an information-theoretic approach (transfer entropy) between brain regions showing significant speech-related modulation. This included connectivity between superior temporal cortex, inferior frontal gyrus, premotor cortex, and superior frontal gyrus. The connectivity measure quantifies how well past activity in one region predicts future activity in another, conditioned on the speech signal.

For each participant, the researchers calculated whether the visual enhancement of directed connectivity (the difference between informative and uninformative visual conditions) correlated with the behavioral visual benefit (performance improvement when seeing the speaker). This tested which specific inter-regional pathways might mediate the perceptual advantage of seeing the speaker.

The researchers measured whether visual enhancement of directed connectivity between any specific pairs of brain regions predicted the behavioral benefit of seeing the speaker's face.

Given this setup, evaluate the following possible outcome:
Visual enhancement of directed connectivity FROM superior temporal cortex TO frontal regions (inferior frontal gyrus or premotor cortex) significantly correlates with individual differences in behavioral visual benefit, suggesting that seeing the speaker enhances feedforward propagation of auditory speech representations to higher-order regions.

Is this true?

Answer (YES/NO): NO